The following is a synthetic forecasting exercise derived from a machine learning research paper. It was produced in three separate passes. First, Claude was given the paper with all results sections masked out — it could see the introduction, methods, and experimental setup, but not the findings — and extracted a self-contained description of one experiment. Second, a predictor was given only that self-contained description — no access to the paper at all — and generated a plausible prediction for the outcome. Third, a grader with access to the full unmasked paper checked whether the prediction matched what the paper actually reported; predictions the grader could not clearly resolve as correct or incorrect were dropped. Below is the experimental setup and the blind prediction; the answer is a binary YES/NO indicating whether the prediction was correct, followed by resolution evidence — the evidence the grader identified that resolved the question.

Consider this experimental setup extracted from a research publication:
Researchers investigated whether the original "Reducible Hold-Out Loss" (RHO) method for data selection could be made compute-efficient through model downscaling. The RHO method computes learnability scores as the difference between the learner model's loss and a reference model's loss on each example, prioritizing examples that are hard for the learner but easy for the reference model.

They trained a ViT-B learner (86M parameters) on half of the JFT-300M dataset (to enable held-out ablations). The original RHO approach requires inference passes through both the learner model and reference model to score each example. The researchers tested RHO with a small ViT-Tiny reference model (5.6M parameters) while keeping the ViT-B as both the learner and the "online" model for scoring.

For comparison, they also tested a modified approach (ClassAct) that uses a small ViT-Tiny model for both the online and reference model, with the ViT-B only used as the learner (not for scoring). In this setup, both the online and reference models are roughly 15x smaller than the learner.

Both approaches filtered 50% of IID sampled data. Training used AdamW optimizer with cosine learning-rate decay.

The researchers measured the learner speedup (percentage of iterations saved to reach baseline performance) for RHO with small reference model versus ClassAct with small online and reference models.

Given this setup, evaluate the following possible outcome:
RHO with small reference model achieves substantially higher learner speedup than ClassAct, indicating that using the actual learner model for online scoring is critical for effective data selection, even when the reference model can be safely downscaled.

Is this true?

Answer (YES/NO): NO